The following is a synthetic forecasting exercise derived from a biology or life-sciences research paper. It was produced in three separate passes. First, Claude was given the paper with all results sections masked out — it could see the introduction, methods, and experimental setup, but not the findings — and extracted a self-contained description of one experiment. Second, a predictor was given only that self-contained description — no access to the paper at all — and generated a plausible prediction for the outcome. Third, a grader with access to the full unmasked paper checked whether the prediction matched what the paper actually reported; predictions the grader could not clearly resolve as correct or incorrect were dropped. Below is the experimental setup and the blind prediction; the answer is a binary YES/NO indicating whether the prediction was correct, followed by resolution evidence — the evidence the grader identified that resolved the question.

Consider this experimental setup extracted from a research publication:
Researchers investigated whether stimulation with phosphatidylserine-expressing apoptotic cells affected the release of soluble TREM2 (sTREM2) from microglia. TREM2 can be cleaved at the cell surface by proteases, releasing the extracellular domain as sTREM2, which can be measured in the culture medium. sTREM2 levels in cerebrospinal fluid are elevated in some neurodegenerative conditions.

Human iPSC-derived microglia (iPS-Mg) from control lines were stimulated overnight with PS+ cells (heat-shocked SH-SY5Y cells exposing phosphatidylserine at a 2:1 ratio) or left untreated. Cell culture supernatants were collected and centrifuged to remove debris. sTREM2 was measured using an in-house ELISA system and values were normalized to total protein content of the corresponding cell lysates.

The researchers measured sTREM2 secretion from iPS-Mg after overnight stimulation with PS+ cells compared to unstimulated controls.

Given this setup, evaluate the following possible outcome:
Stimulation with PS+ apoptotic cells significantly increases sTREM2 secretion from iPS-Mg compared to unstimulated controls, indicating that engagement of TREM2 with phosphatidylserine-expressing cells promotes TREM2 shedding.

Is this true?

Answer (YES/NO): NO